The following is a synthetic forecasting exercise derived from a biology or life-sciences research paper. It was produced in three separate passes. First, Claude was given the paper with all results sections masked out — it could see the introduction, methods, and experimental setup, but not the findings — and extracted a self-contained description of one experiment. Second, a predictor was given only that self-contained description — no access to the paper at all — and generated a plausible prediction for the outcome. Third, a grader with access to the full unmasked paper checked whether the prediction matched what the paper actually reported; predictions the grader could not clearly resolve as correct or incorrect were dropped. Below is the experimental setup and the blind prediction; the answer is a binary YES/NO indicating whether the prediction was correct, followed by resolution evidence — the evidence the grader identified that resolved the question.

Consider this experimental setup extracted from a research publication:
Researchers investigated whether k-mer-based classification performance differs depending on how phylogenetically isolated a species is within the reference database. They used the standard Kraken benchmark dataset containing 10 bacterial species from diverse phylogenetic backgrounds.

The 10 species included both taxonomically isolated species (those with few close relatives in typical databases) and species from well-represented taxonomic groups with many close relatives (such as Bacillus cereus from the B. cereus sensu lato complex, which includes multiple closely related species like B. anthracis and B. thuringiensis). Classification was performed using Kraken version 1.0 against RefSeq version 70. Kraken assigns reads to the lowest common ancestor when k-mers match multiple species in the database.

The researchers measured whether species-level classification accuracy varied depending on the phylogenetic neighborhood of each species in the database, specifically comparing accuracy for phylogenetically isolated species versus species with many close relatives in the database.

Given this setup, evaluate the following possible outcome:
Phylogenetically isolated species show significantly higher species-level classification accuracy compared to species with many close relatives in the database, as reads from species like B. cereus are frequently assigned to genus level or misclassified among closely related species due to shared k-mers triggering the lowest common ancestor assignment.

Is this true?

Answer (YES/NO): YES